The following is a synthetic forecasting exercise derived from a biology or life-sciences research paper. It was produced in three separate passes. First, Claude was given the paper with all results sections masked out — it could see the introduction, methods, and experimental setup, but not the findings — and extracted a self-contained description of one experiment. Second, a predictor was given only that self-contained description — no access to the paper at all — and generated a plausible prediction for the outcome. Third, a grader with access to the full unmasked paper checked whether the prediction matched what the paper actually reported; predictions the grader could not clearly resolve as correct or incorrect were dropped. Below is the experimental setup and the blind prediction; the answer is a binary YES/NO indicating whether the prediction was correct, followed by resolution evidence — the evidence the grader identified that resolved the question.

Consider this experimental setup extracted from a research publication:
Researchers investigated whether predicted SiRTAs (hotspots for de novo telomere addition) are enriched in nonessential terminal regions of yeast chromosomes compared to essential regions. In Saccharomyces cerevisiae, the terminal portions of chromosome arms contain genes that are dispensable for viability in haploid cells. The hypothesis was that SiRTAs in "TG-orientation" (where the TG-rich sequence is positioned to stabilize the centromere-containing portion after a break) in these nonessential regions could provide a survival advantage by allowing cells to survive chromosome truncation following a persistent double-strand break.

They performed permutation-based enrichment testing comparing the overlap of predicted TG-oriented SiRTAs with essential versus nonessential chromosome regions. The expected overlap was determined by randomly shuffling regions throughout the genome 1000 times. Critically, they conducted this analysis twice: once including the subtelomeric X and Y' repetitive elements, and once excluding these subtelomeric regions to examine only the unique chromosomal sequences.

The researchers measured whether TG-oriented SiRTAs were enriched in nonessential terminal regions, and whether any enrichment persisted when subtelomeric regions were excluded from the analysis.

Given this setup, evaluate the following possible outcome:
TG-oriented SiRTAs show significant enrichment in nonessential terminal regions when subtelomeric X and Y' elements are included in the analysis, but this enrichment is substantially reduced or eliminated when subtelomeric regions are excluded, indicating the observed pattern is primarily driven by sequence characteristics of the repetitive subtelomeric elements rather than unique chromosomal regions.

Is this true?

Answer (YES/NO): YES